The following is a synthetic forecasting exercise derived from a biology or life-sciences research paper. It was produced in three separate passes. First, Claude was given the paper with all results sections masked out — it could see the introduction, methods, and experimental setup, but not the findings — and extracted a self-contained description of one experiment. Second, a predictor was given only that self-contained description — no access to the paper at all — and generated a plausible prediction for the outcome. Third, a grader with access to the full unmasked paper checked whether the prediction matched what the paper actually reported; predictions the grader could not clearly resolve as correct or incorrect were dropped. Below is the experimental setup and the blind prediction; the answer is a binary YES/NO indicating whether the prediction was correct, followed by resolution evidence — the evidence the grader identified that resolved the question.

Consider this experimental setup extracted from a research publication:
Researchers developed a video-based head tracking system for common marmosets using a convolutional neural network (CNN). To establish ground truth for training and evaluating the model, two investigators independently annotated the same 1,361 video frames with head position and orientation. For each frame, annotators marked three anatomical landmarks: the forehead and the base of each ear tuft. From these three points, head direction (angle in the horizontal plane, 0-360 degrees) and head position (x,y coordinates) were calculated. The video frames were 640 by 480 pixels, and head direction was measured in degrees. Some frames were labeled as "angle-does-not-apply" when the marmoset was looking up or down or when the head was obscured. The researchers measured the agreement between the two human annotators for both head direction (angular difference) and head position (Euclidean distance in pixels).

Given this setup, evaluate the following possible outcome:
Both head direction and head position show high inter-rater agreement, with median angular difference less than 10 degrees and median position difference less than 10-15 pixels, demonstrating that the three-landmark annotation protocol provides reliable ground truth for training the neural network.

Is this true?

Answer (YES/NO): YES